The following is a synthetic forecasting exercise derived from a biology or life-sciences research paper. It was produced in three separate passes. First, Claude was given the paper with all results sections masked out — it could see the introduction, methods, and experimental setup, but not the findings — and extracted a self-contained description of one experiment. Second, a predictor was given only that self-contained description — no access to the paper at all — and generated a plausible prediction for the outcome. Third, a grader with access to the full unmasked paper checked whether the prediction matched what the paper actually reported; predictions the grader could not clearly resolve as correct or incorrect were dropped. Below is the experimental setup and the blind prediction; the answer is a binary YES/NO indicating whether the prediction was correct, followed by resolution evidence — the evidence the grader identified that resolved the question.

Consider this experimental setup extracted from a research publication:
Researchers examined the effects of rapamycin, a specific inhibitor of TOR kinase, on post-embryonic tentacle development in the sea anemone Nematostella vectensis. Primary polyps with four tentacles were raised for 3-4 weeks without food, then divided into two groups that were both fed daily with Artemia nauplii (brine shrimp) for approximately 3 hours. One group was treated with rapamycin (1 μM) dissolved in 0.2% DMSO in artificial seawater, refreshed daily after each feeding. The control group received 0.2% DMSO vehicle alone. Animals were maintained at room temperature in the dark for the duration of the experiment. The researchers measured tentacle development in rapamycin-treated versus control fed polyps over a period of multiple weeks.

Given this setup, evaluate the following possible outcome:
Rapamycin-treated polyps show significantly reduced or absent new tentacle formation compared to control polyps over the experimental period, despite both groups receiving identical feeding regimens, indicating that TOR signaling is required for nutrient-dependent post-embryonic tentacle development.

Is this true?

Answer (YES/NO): YES